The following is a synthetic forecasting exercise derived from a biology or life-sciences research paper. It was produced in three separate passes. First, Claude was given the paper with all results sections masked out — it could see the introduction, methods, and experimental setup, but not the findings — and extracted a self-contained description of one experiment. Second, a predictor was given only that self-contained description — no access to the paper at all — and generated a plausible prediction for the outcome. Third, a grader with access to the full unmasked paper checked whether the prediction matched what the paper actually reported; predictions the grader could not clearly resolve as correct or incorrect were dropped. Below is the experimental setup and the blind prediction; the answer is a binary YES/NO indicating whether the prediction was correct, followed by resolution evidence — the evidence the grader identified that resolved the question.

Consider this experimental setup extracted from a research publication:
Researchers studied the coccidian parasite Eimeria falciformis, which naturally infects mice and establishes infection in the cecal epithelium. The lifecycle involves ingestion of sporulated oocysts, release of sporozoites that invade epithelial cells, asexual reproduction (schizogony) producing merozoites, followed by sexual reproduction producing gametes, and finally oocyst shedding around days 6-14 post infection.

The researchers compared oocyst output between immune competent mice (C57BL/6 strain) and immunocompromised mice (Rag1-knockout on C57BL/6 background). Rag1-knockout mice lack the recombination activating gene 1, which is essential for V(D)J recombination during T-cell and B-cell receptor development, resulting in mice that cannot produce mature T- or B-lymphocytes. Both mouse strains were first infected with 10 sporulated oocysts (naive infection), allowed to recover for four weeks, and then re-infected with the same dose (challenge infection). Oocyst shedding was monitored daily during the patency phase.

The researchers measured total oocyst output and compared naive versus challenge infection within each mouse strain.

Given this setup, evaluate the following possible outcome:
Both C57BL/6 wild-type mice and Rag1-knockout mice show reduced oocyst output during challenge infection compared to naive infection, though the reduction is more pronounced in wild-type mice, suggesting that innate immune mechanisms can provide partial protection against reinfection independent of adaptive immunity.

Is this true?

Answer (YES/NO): NO